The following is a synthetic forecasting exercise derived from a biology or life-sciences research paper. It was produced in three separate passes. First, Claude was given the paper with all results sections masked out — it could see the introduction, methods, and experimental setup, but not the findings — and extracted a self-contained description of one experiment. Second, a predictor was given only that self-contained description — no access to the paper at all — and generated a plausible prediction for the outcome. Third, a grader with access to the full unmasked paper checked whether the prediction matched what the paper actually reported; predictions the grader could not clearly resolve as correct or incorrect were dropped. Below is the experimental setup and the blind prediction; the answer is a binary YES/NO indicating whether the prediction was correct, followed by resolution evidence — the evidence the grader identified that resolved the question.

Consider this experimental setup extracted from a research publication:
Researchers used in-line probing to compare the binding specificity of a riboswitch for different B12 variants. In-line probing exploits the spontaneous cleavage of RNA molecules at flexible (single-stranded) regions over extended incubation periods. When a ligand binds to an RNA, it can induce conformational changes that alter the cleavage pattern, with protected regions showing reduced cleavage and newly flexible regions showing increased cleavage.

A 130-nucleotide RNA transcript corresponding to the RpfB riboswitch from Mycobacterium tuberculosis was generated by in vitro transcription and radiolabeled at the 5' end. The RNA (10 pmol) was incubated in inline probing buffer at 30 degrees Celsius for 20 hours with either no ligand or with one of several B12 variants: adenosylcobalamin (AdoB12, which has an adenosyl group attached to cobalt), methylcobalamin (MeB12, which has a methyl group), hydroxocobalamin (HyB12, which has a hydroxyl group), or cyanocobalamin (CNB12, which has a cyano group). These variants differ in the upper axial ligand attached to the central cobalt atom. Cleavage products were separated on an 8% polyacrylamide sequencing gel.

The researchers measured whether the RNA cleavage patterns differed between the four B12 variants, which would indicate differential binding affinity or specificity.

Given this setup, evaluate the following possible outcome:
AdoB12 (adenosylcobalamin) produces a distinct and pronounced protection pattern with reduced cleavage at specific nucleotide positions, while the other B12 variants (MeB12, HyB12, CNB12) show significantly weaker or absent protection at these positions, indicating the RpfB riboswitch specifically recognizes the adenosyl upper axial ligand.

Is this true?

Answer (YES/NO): YES